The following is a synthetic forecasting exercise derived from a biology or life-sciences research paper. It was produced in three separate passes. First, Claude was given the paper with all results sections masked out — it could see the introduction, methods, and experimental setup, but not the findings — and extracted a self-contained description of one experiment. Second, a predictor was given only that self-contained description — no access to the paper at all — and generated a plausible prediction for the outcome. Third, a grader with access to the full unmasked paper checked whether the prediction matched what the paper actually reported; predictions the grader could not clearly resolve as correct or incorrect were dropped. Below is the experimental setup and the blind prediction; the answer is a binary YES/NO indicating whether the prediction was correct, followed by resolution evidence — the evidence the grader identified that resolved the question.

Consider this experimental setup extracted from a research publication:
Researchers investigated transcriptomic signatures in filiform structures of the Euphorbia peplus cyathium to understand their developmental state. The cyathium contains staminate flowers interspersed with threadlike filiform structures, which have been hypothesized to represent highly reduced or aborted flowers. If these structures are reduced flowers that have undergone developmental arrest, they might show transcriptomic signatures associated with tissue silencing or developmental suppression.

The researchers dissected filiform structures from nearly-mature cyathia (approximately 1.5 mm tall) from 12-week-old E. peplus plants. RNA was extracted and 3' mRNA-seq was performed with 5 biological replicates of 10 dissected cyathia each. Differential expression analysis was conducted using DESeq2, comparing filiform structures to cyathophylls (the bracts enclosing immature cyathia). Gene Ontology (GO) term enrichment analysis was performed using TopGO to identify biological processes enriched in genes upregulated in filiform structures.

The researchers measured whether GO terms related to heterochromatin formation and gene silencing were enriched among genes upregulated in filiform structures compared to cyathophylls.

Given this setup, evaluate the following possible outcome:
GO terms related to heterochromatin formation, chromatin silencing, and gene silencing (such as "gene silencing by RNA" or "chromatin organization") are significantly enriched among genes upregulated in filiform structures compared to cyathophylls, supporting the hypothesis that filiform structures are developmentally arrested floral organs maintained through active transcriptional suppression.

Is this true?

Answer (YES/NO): YES